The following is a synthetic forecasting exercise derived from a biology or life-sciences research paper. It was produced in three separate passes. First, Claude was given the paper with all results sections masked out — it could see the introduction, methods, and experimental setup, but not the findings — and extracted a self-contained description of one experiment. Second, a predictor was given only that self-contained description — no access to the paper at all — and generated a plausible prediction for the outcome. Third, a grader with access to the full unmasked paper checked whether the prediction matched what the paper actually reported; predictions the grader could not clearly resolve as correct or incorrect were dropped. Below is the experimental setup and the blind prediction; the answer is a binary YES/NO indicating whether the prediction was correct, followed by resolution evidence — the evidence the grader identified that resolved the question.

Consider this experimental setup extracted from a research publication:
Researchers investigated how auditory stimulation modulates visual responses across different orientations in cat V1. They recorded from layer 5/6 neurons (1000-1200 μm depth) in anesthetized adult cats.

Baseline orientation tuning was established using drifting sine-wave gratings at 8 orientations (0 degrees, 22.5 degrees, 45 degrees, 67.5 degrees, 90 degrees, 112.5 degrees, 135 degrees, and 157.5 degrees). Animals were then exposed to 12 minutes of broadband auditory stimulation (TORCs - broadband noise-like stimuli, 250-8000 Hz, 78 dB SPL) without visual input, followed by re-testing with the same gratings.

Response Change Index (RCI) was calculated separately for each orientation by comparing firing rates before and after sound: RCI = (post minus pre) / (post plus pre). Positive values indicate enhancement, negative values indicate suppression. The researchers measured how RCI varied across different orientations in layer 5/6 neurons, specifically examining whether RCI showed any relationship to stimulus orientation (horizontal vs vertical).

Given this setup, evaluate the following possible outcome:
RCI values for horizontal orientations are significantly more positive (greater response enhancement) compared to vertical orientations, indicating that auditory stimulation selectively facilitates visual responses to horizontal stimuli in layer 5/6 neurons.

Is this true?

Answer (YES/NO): NO